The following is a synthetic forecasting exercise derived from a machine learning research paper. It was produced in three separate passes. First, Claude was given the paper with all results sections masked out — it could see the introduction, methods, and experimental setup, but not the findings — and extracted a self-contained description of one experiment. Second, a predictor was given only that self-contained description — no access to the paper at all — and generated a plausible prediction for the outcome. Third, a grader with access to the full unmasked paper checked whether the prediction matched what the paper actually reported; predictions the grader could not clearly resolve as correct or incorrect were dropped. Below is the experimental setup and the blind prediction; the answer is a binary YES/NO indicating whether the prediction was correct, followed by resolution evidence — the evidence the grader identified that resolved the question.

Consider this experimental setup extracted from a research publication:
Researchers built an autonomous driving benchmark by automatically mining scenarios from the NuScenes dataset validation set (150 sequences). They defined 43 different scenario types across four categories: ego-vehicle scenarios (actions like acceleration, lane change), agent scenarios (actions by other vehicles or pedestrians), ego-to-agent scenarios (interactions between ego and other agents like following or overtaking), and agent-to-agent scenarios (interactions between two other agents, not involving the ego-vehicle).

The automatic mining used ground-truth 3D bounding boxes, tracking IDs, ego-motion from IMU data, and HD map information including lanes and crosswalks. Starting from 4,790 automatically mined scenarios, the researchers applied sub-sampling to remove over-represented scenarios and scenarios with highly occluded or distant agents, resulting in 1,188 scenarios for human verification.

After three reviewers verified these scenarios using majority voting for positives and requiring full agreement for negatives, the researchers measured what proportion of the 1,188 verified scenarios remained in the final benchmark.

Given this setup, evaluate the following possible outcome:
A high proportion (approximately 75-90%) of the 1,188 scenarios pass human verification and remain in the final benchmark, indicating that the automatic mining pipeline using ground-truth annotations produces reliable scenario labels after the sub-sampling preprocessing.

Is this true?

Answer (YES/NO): YES